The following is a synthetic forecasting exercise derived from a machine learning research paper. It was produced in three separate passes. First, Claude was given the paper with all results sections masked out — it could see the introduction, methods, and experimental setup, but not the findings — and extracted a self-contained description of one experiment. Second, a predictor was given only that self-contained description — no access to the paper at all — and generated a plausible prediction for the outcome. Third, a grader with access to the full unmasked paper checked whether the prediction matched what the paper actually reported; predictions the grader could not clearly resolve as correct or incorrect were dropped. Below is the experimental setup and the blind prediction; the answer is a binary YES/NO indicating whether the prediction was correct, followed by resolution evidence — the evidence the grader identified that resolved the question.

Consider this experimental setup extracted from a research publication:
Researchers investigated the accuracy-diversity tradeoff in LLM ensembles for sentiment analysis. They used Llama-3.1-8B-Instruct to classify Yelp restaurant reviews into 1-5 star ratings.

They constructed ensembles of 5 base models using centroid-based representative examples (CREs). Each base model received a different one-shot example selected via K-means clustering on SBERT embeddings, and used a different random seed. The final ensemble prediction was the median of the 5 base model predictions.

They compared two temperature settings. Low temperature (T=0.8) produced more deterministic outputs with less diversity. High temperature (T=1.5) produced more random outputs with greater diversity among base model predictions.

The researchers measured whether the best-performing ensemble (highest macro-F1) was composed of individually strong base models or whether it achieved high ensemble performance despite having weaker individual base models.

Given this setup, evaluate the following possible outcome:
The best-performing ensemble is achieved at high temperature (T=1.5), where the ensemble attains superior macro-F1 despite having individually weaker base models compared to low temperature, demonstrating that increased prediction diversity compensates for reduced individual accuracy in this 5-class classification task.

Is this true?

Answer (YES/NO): YES